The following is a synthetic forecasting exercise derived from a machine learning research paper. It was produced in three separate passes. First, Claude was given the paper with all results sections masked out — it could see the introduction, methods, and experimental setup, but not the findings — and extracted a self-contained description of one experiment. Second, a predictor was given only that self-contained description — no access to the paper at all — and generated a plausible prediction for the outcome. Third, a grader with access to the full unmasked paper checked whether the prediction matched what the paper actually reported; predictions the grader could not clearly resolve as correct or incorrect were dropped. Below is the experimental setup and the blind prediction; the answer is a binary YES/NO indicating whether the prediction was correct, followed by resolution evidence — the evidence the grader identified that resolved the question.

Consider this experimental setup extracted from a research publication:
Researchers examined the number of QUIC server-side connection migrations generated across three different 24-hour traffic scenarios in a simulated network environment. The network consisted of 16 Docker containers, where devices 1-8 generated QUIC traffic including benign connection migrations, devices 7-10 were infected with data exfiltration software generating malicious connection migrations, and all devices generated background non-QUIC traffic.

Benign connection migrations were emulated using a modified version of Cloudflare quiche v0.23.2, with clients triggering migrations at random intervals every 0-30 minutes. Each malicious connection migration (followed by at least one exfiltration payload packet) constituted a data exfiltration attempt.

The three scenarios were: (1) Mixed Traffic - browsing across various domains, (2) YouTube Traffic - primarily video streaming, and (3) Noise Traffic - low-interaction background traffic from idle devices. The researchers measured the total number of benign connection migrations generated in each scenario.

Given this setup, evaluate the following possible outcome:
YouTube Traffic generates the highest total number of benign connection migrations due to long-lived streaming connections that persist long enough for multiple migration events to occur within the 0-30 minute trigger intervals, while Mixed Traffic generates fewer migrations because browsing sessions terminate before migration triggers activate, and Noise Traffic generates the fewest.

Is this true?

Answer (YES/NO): YES